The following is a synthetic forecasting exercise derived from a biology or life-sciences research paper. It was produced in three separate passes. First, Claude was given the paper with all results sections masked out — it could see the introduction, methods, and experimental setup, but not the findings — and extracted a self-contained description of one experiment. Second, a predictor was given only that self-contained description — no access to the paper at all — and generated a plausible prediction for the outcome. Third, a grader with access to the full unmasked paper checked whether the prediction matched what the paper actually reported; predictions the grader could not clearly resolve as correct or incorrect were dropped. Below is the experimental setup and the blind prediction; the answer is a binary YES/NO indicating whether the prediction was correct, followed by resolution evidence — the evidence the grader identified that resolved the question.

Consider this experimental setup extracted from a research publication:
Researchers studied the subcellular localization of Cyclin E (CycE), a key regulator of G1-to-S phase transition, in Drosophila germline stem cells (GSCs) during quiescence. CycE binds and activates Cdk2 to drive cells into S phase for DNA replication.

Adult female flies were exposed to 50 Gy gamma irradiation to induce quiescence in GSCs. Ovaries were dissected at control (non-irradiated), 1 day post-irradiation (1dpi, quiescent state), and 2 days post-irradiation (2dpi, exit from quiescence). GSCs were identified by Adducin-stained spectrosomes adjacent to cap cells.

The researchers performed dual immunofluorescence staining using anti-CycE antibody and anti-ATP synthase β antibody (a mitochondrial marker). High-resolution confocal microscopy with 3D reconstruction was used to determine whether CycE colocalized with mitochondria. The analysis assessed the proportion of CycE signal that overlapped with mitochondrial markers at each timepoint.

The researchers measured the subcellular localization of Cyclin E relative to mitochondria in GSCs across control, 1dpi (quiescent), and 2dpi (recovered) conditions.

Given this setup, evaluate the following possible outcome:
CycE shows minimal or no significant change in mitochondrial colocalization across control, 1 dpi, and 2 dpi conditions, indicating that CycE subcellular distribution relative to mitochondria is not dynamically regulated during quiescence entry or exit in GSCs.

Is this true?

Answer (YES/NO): NO